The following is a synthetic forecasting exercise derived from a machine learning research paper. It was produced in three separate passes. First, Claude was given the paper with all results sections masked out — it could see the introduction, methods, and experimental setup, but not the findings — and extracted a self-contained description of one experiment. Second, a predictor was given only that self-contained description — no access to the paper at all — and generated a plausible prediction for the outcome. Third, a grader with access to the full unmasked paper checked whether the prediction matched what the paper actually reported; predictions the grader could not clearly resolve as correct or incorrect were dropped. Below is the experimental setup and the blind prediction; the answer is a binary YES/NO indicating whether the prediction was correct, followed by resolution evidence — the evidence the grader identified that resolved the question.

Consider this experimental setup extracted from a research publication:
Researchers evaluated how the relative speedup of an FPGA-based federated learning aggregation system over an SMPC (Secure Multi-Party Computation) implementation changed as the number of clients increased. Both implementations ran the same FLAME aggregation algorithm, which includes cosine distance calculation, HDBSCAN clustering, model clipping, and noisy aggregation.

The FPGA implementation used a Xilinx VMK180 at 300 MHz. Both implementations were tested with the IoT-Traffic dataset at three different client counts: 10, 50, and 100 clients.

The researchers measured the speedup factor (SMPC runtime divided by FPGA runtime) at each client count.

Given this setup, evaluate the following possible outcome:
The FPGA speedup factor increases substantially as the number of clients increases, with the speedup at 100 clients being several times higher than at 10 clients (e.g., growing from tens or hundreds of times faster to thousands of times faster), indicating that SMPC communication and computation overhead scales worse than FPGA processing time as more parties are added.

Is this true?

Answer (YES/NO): NO